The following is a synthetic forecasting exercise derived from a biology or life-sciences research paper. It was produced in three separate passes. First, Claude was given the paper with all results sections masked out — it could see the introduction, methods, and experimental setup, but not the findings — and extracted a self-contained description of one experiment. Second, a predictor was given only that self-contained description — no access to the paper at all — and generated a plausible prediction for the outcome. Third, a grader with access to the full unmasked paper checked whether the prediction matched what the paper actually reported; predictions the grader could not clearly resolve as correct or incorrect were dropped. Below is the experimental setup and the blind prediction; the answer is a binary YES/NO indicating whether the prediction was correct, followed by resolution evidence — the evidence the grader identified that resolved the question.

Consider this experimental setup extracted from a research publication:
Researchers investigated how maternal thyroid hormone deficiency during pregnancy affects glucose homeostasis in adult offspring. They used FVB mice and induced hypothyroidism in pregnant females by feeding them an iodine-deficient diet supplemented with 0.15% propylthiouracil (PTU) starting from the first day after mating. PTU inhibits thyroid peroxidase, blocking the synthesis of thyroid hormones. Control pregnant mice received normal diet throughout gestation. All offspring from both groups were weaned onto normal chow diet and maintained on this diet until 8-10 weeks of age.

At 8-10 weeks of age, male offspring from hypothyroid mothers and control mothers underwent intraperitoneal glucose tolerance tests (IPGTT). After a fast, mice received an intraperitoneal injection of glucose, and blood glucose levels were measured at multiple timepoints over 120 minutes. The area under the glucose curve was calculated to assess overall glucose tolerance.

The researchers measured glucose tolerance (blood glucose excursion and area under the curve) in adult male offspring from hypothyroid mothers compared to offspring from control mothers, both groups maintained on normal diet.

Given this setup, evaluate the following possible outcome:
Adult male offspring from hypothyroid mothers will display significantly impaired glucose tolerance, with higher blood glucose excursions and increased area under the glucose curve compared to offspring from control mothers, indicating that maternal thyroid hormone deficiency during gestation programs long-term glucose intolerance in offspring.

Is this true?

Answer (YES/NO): NO